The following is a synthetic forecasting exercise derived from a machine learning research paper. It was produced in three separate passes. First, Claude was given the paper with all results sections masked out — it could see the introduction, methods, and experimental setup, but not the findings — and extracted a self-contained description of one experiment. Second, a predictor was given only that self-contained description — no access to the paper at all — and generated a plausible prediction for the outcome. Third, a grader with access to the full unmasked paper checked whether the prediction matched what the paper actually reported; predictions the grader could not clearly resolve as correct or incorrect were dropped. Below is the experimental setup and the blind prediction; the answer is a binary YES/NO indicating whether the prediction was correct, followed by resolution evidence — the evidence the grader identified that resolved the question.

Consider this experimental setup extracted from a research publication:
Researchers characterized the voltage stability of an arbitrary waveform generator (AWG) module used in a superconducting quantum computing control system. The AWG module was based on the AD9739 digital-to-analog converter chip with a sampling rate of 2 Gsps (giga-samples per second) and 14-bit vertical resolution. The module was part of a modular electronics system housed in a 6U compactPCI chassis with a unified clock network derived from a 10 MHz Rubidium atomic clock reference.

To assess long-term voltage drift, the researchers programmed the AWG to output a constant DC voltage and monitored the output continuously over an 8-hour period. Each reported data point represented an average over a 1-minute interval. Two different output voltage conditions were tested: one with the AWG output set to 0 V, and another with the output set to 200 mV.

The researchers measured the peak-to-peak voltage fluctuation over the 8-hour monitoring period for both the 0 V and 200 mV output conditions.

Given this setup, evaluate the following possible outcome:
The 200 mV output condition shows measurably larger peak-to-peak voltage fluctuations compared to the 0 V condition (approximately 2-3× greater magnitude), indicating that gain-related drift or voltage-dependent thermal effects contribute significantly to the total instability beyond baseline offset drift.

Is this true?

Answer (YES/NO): NO